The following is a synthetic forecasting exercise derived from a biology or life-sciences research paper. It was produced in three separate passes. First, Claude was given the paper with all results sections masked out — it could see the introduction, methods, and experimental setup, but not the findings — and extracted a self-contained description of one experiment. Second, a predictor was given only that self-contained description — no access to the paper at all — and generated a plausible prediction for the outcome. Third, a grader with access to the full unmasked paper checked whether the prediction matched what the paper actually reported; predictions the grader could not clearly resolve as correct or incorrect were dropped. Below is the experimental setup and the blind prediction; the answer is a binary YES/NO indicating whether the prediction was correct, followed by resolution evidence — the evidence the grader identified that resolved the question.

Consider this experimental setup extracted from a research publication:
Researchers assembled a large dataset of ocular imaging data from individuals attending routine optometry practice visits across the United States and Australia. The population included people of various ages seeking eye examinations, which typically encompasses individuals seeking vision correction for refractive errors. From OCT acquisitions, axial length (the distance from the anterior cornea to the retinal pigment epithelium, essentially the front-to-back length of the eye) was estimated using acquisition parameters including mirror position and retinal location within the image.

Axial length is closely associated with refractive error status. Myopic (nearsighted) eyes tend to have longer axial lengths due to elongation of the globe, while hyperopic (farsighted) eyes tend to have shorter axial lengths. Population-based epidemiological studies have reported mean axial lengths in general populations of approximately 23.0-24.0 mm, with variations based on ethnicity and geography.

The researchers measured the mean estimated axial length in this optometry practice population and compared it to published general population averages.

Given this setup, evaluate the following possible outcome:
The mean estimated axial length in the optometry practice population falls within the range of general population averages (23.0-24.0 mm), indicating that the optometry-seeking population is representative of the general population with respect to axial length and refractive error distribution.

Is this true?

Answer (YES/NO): NO